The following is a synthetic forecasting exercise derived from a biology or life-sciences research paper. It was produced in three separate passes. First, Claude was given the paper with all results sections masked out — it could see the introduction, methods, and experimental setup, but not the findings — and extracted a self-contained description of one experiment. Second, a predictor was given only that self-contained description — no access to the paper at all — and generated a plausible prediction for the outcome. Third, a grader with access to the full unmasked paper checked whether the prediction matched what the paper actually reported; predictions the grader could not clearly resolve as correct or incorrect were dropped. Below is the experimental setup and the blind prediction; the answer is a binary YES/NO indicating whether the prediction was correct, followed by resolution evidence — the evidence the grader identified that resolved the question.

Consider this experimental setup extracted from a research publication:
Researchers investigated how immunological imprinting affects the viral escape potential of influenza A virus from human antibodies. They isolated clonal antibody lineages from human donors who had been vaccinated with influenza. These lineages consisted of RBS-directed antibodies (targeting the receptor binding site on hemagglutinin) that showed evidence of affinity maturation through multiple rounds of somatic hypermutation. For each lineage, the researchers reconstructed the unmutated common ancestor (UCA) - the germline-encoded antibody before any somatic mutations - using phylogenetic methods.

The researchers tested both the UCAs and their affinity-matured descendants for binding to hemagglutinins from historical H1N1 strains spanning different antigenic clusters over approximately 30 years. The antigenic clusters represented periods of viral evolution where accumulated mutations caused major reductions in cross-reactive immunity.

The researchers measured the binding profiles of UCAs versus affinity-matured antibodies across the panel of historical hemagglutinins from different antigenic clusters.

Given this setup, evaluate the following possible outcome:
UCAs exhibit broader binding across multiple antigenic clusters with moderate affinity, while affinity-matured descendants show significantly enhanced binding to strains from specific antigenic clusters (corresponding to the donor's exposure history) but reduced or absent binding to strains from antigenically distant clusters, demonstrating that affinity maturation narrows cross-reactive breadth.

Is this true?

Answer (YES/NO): NO